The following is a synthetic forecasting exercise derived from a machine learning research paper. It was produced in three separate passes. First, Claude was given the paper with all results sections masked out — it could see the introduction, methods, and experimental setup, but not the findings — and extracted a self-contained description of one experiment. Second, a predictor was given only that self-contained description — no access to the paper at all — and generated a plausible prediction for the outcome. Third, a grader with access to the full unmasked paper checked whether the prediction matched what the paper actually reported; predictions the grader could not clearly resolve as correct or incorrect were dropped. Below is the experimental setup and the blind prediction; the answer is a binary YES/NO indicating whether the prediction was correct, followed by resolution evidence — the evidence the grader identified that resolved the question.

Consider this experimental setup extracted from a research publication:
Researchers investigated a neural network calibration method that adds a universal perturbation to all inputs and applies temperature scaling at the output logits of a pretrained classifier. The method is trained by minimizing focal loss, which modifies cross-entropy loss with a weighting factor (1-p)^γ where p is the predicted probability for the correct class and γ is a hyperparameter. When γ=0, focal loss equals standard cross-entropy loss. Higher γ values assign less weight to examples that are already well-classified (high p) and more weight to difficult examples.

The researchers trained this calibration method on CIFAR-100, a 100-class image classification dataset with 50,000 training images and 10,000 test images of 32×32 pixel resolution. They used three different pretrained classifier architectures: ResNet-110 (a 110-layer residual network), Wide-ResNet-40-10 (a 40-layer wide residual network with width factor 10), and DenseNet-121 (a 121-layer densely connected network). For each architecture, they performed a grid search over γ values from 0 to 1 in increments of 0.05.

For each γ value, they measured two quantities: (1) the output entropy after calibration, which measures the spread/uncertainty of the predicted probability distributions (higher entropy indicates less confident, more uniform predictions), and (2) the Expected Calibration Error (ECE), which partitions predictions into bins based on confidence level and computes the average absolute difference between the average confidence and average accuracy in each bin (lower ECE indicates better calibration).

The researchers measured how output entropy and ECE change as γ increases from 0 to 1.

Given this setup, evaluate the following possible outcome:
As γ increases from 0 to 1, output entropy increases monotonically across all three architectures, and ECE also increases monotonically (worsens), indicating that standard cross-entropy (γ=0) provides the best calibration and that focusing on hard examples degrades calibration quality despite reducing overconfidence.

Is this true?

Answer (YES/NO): NO